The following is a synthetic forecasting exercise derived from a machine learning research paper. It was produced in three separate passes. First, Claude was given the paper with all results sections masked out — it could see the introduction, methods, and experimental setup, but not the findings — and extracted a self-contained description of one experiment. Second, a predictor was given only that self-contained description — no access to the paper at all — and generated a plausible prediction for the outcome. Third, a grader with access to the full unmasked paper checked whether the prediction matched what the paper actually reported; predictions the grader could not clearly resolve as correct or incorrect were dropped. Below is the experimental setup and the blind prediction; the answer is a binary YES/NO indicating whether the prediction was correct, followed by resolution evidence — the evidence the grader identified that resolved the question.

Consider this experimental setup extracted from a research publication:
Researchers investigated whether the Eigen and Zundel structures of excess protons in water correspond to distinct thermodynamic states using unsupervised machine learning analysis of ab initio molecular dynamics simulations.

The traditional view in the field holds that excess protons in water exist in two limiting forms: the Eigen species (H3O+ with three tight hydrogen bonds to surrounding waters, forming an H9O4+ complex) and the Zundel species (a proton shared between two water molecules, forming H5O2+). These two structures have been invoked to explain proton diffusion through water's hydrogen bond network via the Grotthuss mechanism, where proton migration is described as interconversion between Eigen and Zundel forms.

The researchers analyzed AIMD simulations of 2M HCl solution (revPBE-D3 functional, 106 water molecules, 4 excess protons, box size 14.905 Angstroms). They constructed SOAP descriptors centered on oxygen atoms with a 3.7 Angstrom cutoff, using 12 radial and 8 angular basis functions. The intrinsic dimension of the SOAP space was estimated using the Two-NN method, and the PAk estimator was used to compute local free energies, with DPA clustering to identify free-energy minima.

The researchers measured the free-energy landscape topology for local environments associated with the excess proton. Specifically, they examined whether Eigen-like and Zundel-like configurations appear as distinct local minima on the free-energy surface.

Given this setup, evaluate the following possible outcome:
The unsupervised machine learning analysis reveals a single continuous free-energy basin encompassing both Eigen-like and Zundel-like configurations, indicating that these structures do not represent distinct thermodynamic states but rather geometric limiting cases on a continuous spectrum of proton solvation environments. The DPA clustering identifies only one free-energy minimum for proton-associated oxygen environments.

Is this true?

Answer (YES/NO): YES